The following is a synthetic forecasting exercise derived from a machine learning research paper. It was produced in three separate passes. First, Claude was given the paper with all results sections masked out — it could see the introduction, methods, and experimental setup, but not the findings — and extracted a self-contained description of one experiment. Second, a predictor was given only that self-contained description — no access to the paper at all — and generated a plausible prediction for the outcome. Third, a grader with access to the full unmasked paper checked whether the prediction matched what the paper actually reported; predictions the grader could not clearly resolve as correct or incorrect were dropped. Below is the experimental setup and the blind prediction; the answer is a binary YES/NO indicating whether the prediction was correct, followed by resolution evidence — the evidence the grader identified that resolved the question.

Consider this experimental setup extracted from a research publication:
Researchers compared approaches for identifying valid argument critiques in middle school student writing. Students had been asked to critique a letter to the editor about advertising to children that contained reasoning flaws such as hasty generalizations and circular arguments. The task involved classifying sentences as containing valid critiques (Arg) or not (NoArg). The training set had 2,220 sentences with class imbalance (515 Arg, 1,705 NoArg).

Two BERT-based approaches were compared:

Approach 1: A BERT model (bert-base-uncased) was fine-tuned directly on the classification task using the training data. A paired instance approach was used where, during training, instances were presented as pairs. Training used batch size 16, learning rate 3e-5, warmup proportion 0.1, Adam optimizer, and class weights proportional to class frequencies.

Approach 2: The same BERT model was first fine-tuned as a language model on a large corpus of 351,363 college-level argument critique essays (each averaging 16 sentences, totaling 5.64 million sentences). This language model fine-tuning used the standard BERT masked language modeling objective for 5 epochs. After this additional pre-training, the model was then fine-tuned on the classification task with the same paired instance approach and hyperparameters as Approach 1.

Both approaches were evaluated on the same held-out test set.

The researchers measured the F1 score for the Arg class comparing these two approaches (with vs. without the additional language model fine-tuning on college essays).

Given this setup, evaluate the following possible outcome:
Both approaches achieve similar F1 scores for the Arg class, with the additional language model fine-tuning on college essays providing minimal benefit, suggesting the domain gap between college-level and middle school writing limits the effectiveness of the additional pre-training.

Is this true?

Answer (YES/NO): NO